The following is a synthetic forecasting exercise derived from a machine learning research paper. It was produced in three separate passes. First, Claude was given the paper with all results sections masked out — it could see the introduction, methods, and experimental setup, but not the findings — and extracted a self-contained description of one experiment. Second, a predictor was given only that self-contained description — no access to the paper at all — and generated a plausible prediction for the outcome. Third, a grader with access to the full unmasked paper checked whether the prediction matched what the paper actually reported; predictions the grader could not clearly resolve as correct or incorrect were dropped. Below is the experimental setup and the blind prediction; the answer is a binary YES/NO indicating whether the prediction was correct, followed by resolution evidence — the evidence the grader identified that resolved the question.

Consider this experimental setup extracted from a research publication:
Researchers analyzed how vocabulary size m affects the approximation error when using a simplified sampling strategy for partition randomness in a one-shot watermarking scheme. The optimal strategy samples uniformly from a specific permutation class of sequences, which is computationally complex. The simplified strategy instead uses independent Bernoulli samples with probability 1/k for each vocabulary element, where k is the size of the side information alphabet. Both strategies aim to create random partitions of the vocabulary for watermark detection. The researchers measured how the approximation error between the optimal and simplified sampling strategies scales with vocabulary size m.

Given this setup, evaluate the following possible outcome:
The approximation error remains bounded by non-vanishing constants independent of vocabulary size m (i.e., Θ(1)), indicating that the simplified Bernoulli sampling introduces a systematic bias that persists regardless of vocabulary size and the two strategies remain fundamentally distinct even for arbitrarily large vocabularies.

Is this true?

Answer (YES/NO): NO